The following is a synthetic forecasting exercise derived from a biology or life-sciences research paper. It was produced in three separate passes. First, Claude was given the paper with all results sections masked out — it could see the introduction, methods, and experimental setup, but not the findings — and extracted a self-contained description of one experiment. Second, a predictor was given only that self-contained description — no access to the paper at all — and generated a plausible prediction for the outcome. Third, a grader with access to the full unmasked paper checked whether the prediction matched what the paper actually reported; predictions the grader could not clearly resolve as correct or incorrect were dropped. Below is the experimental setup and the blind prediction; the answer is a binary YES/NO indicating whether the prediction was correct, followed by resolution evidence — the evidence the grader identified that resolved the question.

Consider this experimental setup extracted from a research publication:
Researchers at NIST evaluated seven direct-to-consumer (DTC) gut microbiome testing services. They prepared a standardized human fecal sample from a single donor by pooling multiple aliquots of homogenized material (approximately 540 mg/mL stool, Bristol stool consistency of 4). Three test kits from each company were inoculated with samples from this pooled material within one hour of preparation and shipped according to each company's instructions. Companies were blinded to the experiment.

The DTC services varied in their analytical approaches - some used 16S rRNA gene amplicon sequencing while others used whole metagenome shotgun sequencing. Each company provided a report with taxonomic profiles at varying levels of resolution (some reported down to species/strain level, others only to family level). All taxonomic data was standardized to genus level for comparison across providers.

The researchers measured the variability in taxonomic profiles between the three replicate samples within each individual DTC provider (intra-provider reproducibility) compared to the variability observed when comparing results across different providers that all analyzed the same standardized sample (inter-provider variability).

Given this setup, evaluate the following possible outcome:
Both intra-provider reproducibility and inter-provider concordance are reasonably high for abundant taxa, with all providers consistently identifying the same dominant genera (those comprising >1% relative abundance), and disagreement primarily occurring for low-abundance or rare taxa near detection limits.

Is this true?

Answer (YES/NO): NO